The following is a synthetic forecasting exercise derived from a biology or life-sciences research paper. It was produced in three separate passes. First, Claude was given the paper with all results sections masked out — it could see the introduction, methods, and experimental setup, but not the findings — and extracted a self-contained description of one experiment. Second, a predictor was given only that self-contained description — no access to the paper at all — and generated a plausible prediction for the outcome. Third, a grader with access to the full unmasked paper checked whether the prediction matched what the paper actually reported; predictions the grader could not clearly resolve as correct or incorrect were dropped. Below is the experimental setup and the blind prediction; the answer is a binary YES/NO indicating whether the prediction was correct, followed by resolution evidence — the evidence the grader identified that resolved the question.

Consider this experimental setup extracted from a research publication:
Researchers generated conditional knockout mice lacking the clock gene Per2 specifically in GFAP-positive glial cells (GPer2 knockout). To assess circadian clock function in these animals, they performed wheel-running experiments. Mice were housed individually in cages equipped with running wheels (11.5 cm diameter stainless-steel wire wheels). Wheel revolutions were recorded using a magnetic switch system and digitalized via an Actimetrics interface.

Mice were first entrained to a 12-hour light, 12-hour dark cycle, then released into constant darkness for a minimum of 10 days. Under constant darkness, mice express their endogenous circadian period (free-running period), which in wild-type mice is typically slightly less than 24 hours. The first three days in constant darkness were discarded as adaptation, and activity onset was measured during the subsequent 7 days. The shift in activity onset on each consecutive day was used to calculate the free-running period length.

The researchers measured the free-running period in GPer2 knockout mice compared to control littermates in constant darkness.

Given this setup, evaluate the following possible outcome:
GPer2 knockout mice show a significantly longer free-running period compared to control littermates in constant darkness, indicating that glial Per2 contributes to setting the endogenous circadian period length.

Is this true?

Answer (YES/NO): NO